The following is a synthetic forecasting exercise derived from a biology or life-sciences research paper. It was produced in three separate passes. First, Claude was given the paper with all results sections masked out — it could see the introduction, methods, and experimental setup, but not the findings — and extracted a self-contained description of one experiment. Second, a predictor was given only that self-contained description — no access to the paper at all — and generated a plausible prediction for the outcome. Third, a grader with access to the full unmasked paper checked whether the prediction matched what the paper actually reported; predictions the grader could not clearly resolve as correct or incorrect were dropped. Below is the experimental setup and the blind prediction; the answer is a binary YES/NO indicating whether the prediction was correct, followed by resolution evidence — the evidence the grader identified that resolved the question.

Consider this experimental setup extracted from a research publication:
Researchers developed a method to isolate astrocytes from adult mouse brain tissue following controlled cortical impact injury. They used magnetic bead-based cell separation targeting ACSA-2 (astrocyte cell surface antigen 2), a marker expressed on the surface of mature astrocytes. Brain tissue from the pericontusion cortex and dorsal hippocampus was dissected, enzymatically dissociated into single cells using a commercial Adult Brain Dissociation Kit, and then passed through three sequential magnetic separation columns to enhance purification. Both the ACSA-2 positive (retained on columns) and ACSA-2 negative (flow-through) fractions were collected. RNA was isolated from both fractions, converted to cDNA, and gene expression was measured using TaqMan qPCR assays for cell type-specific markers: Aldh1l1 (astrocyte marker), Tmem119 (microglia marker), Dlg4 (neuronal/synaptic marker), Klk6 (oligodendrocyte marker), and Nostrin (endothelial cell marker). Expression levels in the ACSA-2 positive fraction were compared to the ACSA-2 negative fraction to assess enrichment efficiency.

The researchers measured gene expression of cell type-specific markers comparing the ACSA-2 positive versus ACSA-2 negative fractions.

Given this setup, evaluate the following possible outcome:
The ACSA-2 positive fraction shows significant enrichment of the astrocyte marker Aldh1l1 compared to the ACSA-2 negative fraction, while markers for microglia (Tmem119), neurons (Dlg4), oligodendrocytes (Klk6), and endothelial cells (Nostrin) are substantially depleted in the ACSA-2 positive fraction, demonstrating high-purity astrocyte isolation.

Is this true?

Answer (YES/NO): YES